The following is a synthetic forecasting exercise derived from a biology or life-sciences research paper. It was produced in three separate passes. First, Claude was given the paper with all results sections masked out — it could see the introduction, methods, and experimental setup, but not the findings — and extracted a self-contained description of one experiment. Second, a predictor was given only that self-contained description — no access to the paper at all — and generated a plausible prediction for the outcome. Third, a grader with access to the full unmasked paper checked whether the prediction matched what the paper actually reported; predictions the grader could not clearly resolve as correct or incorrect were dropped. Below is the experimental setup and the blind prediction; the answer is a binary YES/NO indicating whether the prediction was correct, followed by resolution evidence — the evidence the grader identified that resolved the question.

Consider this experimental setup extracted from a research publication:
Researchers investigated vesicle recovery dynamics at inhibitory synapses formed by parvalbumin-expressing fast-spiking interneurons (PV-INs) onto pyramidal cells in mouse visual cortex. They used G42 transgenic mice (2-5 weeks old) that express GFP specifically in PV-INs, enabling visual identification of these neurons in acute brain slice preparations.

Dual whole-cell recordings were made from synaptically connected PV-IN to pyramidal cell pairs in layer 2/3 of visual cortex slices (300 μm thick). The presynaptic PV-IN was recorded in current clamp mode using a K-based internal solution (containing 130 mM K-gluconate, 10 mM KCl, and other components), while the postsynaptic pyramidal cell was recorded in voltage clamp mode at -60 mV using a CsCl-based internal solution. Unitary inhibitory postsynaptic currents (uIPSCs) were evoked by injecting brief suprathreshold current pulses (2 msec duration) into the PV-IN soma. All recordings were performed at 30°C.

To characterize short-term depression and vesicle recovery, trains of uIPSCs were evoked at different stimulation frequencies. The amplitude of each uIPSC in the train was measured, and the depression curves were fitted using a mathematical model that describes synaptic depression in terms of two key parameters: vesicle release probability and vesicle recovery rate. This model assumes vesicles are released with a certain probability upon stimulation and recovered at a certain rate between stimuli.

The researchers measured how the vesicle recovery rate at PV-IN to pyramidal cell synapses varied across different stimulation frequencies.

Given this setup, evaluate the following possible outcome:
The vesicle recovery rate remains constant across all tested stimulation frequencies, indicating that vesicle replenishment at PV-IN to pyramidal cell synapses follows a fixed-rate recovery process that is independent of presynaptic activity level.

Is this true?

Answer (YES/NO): NO